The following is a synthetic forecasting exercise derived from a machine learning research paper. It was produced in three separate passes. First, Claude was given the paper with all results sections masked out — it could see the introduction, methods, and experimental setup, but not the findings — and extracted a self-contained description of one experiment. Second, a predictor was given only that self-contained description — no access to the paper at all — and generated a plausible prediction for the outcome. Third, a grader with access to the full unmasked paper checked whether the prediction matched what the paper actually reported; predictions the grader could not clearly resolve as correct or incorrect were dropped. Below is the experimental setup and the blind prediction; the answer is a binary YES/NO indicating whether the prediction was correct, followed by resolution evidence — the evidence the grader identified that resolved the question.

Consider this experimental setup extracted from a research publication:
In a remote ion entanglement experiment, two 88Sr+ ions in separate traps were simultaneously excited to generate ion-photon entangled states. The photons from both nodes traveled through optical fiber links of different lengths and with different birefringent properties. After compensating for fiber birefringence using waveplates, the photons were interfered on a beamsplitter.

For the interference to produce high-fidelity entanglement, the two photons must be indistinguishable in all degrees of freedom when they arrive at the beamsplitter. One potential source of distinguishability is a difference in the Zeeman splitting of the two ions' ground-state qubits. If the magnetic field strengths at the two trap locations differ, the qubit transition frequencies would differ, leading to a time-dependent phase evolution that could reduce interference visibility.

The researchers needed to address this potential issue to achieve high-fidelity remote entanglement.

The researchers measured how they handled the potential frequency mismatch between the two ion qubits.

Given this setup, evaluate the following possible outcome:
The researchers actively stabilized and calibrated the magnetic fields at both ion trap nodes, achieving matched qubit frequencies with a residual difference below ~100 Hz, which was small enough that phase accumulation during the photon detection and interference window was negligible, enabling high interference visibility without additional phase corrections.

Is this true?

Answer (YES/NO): NO